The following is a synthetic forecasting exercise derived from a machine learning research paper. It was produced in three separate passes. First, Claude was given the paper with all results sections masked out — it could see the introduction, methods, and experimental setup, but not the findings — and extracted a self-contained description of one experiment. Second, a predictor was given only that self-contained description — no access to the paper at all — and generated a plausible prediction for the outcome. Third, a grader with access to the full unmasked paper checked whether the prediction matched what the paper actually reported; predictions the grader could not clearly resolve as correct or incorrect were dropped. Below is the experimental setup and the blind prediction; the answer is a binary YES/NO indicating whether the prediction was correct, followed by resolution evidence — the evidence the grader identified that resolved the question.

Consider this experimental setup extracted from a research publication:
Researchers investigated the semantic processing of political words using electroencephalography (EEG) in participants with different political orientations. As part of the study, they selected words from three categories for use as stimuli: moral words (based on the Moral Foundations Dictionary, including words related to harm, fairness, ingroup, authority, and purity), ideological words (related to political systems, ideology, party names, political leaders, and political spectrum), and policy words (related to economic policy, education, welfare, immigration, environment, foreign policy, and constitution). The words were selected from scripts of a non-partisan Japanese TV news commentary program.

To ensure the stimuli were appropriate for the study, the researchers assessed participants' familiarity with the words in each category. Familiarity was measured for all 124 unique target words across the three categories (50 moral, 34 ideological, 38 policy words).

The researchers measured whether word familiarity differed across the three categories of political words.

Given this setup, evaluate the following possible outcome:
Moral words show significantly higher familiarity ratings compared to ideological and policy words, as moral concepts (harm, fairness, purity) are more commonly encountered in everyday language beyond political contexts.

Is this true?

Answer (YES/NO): NO